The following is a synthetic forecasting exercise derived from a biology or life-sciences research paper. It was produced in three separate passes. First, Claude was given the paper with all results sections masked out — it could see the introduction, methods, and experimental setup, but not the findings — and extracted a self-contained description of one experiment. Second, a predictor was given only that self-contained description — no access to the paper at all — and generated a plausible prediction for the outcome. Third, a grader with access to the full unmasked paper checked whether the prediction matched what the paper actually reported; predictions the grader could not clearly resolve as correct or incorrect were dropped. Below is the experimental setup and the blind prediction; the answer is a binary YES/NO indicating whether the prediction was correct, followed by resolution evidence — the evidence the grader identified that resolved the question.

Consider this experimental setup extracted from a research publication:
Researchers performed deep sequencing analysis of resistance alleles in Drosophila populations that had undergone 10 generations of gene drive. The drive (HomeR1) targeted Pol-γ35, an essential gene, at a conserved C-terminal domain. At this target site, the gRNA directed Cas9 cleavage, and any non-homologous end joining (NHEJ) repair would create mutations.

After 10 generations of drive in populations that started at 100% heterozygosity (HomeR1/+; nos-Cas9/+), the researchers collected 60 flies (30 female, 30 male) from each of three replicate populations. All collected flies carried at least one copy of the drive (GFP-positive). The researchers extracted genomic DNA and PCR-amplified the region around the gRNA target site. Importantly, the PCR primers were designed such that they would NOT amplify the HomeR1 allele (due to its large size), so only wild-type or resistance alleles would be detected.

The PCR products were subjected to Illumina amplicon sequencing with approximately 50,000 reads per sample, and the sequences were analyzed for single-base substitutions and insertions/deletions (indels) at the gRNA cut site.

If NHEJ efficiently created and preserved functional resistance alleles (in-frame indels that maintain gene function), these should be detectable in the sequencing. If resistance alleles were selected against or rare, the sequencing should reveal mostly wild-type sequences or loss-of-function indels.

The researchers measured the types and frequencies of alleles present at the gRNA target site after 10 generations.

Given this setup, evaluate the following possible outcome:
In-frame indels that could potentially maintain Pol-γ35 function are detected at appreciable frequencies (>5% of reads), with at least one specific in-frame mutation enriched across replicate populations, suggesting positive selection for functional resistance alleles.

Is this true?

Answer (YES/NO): NO